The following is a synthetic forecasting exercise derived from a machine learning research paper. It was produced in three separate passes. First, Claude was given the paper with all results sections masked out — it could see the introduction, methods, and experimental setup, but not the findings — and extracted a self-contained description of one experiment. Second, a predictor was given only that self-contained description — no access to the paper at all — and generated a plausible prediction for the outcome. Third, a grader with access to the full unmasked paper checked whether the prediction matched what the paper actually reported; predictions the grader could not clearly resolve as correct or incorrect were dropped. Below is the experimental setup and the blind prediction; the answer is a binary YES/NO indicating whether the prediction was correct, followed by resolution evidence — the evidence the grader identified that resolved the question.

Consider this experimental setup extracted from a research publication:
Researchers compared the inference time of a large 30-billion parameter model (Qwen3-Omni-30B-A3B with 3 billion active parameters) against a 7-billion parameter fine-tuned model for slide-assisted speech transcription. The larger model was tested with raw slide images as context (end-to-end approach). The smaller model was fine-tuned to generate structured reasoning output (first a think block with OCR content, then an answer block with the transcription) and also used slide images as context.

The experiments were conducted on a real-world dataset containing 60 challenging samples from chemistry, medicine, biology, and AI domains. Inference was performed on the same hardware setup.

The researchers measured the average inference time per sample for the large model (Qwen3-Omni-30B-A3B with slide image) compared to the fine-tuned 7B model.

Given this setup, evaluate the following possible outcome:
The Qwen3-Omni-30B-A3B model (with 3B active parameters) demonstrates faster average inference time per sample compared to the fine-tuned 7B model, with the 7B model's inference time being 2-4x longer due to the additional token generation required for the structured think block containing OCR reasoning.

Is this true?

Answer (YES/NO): NO